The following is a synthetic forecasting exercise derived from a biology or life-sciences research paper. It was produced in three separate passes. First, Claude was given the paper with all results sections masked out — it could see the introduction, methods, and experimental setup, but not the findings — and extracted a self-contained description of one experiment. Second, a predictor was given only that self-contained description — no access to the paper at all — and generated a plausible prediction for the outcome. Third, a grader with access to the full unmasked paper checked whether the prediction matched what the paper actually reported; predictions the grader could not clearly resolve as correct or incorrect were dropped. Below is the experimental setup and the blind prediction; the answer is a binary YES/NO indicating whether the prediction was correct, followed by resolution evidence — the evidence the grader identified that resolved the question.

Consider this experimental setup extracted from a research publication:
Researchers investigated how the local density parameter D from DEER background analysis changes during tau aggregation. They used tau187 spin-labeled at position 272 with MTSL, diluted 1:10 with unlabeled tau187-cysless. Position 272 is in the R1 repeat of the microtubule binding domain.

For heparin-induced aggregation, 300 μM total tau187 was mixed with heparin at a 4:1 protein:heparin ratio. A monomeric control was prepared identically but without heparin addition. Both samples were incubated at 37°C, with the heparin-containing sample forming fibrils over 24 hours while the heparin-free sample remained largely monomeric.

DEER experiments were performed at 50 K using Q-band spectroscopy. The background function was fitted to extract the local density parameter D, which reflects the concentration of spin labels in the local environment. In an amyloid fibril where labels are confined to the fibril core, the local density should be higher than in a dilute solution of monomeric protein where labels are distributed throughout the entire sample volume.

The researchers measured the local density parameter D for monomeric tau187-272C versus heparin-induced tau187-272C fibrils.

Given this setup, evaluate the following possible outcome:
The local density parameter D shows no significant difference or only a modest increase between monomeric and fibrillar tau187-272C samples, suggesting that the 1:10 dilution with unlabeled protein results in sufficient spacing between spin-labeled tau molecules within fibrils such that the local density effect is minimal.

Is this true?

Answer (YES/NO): NO